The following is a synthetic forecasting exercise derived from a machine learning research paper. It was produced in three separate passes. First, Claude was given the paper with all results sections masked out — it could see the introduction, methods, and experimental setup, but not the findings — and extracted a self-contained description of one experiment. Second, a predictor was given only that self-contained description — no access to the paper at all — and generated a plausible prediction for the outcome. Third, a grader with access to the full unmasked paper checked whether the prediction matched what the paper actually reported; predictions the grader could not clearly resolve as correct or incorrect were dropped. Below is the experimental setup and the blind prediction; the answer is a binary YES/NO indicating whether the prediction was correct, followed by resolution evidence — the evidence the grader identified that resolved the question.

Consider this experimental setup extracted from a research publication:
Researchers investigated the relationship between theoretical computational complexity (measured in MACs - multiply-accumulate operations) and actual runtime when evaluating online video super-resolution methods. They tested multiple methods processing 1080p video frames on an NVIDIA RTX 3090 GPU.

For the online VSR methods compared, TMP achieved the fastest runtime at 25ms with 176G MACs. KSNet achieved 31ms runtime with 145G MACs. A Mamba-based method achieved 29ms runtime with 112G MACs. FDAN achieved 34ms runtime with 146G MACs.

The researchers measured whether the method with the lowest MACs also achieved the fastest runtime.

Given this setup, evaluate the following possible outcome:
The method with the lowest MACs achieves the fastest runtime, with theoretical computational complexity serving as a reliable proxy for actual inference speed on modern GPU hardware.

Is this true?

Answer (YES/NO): NO